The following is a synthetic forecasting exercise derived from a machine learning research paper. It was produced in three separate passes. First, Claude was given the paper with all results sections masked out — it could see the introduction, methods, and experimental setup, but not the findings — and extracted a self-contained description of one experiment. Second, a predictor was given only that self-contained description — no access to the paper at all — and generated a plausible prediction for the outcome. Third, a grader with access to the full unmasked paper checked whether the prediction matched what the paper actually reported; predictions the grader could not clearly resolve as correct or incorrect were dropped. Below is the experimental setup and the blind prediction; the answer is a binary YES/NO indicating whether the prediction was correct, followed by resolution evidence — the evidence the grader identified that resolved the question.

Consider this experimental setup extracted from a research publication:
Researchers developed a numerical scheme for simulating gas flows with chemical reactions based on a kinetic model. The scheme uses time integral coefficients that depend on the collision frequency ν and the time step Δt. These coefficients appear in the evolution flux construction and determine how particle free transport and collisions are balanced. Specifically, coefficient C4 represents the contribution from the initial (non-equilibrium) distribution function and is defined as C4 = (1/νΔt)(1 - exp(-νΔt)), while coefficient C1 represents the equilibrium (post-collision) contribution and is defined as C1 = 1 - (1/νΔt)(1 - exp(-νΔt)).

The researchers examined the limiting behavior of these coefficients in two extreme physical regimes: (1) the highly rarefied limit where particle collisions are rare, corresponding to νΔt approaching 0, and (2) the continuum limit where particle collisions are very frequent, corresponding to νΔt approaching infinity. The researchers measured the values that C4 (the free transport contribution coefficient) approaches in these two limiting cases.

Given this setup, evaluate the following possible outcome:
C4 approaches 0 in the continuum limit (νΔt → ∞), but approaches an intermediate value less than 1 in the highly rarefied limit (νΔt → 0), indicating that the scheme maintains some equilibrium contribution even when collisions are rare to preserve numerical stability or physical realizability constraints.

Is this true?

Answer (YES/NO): NO